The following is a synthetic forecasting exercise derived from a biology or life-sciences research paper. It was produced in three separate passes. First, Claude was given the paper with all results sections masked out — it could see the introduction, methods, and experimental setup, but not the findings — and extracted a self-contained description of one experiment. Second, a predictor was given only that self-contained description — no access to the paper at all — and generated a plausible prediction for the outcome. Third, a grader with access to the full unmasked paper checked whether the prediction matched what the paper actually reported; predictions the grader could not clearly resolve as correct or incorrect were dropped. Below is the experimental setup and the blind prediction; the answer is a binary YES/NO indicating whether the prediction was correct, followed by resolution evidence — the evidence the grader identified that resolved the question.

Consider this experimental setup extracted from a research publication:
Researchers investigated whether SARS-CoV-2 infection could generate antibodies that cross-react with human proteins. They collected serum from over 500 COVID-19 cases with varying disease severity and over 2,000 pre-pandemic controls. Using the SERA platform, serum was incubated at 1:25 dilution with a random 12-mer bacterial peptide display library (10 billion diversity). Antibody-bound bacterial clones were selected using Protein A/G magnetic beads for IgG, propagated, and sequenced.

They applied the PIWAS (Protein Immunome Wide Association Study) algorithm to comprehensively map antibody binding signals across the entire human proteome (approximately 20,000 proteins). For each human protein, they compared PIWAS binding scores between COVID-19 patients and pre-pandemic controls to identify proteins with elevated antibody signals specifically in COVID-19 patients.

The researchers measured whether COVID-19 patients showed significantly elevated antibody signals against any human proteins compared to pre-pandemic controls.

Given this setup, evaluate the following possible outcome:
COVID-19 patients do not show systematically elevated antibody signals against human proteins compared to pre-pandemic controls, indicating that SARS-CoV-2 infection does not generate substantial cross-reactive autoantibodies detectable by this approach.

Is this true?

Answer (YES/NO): NO